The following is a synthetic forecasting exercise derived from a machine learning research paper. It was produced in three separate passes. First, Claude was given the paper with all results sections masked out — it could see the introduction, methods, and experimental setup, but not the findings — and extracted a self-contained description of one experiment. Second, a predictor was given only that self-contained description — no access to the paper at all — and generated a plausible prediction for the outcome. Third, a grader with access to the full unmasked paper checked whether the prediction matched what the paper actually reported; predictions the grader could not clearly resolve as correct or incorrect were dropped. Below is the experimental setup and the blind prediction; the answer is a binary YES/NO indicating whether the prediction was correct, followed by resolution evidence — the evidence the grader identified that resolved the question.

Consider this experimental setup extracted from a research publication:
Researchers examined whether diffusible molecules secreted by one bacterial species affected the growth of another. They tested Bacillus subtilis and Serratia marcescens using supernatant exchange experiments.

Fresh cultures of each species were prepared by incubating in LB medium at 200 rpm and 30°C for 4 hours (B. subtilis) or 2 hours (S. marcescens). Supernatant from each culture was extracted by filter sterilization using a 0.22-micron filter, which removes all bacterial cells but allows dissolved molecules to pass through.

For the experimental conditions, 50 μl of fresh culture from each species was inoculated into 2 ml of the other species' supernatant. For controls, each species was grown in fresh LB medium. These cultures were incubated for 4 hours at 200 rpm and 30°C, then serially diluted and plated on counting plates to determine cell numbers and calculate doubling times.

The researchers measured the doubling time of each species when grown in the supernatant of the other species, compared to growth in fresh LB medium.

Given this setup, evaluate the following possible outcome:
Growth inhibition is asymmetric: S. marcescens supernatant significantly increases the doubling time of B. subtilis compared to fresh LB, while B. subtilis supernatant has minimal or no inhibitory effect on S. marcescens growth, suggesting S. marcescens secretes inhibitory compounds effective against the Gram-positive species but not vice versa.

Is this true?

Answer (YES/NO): NO